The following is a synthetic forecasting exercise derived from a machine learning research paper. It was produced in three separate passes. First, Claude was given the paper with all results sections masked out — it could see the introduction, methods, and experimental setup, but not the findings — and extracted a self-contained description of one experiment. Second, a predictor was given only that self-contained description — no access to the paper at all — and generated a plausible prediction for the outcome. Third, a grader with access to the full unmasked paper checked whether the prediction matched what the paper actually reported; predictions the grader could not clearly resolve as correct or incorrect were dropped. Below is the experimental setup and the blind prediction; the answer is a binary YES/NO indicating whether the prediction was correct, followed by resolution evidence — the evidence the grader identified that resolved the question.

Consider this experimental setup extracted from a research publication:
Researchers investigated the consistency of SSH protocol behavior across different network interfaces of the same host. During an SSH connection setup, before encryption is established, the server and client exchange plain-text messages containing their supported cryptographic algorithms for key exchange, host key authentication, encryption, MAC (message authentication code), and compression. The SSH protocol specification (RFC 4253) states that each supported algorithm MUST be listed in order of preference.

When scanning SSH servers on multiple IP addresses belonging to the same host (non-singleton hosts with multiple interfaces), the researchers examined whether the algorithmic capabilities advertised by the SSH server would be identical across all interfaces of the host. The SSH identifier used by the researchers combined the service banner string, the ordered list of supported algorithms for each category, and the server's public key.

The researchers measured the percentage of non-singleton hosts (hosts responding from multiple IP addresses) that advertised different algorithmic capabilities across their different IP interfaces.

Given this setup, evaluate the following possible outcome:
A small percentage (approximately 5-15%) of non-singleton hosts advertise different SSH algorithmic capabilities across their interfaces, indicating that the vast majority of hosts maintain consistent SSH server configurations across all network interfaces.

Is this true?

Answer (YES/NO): NO